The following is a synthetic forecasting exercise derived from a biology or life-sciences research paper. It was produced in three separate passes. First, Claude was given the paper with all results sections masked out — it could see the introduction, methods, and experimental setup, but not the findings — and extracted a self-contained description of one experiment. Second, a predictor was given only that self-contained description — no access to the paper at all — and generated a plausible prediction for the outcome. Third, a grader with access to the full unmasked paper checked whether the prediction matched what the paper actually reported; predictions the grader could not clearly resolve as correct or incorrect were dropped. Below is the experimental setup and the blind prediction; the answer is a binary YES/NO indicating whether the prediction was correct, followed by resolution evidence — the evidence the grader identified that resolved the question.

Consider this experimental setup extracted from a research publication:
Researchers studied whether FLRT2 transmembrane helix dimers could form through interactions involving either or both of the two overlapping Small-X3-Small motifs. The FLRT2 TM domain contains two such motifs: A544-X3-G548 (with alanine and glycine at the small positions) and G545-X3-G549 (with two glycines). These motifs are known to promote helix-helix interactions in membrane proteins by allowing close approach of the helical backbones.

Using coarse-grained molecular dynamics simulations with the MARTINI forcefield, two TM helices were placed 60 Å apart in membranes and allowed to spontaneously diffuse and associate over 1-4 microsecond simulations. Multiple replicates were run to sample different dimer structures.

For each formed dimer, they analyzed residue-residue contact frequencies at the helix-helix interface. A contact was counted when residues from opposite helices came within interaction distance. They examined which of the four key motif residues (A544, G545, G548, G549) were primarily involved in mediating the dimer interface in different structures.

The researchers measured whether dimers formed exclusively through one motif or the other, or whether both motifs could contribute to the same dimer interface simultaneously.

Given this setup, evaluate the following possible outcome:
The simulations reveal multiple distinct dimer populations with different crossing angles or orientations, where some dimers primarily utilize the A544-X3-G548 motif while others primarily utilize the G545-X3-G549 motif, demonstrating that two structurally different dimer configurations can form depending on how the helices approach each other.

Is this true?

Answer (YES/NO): YES